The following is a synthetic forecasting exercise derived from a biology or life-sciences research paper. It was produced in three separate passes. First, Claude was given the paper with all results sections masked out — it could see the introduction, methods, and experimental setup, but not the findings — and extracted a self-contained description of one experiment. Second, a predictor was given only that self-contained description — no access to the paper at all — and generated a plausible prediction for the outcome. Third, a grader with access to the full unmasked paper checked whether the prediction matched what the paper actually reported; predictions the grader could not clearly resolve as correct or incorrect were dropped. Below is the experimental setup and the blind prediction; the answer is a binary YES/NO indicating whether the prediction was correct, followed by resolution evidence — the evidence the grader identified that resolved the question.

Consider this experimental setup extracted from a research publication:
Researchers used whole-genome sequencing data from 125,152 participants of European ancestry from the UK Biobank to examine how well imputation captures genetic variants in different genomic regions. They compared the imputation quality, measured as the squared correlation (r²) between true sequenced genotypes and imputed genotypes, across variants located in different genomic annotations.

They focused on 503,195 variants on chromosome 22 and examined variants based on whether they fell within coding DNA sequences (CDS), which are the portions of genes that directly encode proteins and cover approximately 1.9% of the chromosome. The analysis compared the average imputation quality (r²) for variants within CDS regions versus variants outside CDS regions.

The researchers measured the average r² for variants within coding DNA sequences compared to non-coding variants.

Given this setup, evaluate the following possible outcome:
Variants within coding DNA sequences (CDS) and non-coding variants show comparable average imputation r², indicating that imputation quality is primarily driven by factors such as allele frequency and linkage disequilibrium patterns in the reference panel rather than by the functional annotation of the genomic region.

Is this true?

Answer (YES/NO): NO